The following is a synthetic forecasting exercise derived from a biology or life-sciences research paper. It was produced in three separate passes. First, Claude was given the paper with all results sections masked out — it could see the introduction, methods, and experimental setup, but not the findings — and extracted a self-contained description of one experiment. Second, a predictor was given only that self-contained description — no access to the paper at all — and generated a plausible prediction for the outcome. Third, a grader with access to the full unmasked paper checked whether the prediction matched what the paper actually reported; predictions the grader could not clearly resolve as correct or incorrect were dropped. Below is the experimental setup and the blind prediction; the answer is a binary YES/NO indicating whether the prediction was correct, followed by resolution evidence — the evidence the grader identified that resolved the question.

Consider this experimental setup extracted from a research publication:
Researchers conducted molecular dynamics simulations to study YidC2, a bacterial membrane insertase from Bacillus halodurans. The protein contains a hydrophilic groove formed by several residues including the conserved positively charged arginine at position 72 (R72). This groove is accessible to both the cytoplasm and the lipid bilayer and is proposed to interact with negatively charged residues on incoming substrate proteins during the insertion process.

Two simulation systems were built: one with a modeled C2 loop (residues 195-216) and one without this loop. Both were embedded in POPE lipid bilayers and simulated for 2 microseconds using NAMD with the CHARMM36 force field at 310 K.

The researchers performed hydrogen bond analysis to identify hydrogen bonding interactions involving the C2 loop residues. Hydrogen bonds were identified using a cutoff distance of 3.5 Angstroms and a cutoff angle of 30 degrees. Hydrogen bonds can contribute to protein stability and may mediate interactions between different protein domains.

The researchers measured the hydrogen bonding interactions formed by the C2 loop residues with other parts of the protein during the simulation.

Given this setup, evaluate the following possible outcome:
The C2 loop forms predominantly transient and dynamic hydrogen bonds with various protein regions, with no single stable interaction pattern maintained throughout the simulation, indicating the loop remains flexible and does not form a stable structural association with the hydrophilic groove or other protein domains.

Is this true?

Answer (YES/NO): NO